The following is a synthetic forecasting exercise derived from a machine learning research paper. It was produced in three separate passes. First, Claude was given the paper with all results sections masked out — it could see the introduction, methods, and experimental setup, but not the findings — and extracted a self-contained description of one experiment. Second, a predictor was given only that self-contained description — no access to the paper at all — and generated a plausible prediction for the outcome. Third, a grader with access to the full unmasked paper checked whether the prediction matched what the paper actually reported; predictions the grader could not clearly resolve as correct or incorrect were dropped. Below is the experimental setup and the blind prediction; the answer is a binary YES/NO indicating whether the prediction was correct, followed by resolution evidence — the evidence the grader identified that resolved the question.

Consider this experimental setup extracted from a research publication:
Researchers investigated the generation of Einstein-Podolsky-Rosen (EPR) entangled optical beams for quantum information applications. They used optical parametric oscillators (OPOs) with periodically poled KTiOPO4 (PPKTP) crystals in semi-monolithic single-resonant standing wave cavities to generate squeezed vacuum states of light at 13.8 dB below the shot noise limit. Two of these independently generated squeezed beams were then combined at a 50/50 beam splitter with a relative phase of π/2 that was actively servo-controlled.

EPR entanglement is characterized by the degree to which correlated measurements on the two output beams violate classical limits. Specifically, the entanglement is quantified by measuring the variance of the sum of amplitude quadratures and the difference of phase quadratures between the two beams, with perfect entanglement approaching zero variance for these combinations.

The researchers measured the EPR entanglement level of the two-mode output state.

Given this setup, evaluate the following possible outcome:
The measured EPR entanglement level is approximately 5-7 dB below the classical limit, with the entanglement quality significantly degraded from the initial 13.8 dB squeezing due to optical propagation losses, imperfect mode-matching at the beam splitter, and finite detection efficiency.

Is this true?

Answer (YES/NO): NO